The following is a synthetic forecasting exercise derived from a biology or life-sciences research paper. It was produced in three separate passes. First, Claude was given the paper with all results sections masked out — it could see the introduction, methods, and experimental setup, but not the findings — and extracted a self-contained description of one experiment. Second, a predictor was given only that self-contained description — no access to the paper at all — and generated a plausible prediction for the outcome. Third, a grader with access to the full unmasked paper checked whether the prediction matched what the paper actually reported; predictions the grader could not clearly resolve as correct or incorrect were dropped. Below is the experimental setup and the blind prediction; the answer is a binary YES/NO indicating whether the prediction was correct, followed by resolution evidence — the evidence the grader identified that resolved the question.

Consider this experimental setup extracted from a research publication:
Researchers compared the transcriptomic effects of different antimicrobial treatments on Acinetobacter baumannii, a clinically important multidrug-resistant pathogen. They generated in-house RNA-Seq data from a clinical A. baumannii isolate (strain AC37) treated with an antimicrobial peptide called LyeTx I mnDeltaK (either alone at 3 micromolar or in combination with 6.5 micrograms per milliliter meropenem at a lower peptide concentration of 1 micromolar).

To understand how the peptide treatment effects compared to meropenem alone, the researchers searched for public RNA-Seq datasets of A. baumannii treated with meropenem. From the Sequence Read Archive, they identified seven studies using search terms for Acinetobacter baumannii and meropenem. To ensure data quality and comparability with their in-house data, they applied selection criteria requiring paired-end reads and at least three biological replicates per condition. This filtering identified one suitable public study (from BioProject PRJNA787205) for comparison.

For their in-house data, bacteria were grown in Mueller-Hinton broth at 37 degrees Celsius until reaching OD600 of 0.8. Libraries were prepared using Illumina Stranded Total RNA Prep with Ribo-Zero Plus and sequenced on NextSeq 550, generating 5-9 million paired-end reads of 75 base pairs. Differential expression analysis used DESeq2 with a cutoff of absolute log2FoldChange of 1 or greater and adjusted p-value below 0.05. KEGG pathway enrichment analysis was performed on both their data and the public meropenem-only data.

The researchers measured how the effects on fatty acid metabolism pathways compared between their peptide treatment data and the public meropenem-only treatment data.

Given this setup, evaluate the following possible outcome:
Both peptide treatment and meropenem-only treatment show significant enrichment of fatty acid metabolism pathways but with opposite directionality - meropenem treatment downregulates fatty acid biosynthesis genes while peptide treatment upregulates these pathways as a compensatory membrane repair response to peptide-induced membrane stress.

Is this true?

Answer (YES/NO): NO